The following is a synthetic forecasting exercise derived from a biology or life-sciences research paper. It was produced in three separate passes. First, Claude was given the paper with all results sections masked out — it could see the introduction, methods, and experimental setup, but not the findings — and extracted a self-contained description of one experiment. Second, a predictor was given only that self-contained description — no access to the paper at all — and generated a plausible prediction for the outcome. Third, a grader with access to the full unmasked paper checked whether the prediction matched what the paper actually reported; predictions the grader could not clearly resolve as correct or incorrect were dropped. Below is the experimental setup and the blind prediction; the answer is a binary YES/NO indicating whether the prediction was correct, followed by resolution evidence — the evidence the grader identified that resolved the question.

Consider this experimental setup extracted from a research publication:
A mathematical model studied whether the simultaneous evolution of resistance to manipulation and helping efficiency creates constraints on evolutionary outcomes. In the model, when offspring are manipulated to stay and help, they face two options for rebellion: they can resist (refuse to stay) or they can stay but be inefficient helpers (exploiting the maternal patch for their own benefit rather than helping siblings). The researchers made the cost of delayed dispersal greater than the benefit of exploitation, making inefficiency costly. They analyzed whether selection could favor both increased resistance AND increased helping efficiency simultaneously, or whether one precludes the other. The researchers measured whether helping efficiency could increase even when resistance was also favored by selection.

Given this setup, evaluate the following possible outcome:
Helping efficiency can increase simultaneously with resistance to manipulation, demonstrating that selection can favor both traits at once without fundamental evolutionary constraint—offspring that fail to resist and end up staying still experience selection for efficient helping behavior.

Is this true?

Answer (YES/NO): YES